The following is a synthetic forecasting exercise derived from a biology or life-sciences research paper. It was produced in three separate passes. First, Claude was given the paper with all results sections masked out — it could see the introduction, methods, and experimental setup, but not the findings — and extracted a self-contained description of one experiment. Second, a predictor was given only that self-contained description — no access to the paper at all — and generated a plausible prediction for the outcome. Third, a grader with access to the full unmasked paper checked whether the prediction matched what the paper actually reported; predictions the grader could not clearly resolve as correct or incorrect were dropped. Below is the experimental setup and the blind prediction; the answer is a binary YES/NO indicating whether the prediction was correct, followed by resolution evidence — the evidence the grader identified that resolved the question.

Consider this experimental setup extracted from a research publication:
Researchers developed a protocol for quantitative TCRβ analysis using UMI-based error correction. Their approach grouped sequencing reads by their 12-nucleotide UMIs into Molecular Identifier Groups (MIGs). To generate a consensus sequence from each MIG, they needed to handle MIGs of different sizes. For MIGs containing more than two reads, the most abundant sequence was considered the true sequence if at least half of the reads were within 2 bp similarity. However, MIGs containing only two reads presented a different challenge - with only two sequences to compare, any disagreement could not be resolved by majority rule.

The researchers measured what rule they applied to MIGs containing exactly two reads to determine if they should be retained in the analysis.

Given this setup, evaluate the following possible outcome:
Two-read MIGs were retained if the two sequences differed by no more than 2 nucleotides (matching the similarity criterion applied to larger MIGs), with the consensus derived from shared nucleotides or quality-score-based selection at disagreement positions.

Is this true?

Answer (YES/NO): NO